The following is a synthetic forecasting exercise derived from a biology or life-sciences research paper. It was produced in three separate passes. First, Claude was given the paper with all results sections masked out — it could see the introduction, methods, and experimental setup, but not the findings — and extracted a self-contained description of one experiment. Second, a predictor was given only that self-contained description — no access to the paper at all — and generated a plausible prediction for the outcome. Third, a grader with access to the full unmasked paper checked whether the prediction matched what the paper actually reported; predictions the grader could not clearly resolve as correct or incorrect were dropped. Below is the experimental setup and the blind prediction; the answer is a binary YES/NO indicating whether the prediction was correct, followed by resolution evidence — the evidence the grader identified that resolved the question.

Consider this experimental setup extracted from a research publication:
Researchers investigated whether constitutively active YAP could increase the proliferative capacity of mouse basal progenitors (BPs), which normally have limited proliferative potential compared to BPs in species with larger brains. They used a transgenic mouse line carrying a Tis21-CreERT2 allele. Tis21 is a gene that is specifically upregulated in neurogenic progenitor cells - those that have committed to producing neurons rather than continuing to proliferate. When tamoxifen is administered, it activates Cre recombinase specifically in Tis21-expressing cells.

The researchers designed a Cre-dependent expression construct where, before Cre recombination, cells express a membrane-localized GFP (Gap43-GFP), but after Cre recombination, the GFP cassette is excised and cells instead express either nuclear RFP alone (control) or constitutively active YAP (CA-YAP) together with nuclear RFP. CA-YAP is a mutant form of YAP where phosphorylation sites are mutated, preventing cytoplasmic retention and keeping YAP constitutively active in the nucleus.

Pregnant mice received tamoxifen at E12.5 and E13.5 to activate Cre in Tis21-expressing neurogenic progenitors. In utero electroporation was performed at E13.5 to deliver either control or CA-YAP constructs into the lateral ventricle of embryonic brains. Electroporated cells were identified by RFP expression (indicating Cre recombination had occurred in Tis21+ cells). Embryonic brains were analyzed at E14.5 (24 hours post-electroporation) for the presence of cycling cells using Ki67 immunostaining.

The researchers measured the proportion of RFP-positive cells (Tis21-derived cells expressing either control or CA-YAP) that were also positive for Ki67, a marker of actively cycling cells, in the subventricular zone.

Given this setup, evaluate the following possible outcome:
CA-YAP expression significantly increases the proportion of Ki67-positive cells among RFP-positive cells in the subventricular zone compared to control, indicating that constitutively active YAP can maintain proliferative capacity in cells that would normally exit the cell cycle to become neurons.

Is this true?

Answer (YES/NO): YES